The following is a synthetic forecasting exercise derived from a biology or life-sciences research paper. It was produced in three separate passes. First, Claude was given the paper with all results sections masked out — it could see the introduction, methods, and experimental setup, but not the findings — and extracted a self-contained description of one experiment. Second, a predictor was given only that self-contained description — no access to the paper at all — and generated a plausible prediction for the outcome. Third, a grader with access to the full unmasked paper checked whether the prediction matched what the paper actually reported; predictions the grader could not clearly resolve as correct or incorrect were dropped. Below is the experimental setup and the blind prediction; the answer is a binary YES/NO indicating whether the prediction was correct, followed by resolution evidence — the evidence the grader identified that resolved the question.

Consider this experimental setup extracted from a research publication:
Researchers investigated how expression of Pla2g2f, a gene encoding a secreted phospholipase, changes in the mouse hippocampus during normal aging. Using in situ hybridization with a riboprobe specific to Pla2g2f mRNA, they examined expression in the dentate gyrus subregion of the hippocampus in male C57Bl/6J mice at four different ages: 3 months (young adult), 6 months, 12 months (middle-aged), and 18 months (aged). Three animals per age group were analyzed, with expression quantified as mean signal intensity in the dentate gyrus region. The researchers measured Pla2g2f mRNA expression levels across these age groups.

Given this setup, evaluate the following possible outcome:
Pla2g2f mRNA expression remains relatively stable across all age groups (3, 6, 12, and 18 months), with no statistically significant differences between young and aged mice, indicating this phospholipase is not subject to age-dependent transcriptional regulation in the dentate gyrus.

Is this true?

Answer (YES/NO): NO